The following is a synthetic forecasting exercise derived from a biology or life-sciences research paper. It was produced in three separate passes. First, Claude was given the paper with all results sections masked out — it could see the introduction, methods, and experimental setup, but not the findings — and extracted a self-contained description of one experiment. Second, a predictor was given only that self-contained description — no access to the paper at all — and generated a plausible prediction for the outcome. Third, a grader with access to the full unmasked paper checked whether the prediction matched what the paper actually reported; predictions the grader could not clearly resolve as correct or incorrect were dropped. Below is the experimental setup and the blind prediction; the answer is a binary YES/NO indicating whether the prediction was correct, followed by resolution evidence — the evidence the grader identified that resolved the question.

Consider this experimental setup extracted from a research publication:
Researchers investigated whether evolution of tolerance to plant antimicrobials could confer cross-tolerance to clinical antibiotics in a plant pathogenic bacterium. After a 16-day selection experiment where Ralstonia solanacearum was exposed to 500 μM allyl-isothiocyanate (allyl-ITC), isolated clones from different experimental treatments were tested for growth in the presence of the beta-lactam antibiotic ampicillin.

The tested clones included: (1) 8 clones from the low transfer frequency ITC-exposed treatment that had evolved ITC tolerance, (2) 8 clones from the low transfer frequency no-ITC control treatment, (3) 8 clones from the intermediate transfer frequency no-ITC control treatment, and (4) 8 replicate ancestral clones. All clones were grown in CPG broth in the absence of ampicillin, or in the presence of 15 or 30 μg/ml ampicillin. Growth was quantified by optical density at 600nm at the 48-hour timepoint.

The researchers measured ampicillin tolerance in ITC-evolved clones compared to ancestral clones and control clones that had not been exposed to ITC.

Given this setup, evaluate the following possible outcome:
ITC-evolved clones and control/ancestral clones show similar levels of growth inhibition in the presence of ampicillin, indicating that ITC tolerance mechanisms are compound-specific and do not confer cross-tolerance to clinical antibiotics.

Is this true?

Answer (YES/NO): NO